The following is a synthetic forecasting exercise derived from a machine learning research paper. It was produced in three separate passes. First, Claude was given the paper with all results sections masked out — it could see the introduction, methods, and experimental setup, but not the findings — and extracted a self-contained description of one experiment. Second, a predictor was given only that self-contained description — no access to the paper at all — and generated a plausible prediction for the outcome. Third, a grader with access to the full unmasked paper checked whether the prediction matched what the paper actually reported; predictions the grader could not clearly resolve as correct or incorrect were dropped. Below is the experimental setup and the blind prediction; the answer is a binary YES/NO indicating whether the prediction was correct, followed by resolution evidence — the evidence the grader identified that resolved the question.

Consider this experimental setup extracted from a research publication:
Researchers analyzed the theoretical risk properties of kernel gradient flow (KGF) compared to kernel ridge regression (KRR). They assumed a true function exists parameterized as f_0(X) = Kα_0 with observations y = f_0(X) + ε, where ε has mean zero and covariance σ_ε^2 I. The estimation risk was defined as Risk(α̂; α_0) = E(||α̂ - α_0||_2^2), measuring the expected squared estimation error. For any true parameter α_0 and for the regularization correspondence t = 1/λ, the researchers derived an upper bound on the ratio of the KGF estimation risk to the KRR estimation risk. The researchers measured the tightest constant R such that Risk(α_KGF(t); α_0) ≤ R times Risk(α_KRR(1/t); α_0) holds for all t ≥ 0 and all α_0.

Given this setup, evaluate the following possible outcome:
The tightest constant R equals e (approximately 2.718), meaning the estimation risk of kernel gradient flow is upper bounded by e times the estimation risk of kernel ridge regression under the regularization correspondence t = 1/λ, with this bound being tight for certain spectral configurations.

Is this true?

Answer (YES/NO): NO